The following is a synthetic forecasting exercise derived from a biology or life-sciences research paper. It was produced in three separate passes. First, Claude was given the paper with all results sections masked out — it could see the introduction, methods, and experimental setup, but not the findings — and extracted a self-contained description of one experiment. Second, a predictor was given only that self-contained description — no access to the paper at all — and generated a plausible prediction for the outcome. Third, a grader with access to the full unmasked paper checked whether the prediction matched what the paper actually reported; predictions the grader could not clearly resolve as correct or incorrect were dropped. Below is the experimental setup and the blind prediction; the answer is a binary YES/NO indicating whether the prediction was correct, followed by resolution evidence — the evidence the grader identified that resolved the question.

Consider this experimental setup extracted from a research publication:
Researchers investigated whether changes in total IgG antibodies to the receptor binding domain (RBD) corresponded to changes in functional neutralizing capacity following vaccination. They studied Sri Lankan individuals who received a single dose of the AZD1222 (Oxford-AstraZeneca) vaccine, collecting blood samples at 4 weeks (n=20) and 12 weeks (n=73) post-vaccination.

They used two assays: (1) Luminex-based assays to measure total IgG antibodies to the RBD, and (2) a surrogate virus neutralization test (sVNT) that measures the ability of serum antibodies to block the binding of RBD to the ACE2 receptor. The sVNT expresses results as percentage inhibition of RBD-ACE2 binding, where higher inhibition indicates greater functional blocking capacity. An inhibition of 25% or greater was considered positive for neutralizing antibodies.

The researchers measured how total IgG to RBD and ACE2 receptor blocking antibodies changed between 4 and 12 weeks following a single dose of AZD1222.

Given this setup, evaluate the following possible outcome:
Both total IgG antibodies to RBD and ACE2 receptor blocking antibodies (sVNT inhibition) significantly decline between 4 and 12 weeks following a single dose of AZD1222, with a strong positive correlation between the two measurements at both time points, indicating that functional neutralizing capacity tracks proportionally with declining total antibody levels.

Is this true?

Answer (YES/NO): NO